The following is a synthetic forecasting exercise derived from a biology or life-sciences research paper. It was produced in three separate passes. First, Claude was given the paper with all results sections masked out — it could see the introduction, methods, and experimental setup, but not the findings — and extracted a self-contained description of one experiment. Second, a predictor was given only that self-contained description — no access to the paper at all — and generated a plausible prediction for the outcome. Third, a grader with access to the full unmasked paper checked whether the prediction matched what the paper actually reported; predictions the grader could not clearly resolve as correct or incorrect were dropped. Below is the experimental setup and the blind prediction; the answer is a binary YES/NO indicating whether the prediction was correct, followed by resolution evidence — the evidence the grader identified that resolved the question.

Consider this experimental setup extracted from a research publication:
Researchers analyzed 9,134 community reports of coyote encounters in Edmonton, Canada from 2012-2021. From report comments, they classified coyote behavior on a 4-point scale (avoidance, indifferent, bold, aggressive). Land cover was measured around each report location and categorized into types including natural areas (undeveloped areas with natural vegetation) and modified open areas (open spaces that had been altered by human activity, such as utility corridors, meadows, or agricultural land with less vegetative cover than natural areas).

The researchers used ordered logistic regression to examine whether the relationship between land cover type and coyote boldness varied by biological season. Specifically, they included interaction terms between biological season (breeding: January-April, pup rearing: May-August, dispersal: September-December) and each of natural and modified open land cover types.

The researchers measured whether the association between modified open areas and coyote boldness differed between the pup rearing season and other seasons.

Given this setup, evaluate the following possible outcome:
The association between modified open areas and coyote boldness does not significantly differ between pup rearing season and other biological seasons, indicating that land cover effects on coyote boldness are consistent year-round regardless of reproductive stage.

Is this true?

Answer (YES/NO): NO